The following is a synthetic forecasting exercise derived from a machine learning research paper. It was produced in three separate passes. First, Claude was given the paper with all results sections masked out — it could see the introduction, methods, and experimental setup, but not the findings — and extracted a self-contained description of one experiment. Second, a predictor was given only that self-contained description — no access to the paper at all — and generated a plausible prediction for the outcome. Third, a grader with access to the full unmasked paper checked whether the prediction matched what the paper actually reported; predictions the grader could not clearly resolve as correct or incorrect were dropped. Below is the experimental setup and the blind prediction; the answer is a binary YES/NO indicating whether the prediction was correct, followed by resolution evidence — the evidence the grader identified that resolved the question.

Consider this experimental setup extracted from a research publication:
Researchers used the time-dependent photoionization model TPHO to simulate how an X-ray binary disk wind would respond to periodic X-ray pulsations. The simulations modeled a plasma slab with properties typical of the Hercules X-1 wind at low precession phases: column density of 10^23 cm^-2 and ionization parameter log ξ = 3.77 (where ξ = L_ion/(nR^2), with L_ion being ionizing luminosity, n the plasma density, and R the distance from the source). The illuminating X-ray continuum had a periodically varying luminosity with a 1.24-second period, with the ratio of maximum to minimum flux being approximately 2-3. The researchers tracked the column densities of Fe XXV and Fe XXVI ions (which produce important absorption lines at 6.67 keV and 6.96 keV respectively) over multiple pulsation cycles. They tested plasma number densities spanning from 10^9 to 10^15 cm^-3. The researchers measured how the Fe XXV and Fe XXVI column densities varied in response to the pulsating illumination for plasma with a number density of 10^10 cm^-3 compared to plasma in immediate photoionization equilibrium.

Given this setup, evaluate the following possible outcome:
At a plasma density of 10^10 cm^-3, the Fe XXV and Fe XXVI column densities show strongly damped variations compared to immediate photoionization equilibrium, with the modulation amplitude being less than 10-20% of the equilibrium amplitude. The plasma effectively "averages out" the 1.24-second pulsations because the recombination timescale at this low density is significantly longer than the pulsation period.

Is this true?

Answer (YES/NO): NO